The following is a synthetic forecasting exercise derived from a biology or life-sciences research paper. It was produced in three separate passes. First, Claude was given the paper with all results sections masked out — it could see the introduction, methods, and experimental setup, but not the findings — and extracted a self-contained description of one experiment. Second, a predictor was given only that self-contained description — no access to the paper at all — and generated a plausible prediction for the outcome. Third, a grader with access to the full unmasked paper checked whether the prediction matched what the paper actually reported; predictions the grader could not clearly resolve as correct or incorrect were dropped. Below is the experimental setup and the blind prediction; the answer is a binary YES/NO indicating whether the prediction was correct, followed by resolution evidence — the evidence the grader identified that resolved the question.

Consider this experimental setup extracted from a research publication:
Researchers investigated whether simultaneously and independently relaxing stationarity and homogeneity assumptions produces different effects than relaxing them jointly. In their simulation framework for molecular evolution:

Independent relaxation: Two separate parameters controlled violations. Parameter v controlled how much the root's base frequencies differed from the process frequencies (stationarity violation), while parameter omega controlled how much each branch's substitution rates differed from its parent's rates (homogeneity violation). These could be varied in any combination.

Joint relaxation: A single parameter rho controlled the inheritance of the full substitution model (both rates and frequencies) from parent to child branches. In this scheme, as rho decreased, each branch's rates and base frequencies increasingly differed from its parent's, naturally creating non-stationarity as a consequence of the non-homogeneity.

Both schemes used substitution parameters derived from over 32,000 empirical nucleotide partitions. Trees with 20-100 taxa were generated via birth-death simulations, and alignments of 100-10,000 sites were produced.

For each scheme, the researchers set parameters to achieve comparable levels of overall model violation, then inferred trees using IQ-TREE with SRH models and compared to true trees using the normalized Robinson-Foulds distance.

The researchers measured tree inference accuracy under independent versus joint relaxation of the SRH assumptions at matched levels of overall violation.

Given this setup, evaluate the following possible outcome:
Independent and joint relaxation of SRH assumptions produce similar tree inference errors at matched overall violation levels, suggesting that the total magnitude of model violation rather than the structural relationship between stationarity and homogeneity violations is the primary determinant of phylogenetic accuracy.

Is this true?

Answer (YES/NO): NO